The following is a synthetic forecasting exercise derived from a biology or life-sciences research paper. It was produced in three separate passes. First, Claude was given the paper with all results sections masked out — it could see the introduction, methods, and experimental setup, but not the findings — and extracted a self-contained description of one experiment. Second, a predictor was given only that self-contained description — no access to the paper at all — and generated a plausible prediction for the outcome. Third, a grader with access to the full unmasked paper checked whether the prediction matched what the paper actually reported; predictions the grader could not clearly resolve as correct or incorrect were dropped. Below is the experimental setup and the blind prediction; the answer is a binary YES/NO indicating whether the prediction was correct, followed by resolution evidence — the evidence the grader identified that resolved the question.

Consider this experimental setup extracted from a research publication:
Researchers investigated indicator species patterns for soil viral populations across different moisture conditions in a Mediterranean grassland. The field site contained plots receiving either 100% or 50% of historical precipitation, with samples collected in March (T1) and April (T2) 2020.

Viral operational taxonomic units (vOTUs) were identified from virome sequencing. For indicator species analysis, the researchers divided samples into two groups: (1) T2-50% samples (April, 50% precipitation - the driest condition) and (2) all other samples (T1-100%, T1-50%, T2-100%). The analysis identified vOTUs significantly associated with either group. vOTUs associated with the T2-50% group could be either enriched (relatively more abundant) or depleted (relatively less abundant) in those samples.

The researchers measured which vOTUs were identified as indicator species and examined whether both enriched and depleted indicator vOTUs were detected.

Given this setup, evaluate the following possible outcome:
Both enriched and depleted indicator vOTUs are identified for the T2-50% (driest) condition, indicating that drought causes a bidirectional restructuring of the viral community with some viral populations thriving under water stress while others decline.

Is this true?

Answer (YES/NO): YES